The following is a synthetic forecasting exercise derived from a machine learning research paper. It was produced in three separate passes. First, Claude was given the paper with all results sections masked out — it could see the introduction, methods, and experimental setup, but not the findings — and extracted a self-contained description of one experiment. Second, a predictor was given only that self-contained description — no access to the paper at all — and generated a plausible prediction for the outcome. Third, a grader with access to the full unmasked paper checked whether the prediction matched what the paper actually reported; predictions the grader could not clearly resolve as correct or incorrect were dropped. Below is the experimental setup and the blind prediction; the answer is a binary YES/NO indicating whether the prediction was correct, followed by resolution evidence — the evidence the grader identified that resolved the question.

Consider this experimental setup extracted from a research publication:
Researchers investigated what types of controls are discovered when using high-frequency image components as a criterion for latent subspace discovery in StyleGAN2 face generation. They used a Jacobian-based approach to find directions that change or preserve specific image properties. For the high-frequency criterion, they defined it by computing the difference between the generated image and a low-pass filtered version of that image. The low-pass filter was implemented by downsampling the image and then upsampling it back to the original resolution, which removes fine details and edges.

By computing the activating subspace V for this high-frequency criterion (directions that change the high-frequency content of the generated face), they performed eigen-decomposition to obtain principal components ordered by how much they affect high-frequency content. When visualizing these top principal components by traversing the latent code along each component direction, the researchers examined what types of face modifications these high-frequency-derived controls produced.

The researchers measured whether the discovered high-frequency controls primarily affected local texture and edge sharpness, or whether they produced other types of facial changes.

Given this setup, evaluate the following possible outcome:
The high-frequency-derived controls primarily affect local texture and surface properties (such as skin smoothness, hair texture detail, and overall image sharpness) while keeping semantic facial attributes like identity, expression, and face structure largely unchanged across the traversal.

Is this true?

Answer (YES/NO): NO